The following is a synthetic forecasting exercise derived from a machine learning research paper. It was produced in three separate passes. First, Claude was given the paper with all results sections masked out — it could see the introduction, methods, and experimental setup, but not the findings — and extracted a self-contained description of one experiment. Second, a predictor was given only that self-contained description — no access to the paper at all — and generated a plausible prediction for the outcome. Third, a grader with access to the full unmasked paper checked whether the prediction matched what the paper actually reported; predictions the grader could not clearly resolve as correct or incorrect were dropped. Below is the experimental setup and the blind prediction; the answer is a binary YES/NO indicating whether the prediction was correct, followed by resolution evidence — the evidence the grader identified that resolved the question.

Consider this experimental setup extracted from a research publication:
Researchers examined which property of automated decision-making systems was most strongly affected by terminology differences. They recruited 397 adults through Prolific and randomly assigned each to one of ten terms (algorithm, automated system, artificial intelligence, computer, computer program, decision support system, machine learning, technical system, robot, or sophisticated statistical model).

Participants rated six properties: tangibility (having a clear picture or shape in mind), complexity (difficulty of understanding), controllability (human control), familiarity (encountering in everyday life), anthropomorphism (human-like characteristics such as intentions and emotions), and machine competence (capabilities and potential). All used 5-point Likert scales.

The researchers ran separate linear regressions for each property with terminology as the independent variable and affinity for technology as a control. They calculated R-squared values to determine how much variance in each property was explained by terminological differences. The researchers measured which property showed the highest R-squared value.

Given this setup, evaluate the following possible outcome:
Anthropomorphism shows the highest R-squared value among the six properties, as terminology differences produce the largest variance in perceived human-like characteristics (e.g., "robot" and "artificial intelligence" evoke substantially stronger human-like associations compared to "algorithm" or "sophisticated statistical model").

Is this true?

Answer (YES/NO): NO